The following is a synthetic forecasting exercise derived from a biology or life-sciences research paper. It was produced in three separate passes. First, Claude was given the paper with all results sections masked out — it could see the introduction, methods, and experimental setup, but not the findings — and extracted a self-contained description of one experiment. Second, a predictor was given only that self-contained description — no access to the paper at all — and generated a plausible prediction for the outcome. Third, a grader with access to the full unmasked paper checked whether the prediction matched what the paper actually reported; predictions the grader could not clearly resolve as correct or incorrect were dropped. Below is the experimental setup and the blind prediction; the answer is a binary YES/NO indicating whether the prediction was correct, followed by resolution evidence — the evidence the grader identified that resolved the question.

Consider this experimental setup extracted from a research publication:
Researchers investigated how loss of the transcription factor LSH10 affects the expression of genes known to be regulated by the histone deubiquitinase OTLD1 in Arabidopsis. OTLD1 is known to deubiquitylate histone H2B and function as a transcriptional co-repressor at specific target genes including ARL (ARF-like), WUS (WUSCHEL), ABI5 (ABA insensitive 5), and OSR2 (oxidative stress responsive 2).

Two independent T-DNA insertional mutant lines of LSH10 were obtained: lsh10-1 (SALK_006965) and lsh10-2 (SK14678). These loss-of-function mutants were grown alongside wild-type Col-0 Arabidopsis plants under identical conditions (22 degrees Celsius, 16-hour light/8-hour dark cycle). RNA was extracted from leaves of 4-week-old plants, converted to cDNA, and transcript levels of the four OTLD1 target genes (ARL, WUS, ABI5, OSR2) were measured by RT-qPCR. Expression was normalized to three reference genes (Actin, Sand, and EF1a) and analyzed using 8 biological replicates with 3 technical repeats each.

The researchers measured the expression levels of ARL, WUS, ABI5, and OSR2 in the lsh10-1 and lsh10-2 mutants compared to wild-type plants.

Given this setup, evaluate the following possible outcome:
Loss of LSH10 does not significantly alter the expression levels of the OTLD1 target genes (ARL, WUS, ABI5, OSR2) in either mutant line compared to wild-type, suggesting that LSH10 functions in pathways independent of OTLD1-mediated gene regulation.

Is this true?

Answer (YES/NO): NO